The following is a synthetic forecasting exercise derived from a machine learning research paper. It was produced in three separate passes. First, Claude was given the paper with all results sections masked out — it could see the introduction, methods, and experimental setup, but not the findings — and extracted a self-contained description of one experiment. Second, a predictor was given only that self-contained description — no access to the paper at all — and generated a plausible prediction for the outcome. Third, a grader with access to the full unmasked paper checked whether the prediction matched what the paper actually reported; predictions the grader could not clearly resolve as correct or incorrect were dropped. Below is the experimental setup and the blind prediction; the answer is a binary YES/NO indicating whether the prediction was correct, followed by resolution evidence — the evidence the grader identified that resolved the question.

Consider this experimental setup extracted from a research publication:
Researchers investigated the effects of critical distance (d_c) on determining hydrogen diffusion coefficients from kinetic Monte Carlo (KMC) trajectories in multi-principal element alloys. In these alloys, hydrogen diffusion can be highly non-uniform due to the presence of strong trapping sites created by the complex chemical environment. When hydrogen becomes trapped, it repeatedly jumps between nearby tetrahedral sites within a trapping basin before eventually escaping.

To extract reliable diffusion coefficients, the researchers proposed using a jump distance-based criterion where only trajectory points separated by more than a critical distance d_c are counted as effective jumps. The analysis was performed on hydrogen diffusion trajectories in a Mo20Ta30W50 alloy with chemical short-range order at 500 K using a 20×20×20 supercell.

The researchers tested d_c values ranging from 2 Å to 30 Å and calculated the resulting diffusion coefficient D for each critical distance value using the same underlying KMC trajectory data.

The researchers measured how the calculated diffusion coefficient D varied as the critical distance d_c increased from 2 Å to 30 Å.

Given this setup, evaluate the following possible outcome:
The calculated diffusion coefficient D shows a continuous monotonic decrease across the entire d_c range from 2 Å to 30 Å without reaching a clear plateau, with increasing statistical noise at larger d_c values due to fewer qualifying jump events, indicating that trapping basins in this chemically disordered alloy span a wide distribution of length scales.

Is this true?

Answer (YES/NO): NO